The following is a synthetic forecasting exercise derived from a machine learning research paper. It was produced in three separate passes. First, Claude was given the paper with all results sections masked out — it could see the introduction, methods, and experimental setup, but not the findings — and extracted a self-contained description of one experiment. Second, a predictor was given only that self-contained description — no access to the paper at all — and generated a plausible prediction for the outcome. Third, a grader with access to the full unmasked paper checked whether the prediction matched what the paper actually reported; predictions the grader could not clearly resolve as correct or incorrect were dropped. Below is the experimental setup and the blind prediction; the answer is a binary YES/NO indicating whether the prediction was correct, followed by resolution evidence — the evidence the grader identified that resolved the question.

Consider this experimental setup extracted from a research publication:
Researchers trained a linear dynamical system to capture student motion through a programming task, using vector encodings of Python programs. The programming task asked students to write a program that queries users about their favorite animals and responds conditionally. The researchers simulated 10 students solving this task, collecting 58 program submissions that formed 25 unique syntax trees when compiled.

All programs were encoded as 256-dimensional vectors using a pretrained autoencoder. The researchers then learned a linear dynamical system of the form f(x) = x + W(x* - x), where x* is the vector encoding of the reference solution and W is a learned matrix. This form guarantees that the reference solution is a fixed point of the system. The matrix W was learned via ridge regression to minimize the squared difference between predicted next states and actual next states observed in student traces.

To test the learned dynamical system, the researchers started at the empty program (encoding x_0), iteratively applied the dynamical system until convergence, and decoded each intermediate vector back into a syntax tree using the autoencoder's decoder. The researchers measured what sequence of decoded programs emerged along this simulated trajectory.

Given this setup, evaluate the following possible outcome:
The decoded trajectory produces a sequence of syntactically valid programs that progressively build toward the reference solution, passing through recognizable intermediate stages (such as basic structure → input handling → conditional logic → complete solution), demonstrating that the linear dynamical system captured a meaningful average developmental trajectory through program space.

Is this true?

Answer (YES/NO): YES